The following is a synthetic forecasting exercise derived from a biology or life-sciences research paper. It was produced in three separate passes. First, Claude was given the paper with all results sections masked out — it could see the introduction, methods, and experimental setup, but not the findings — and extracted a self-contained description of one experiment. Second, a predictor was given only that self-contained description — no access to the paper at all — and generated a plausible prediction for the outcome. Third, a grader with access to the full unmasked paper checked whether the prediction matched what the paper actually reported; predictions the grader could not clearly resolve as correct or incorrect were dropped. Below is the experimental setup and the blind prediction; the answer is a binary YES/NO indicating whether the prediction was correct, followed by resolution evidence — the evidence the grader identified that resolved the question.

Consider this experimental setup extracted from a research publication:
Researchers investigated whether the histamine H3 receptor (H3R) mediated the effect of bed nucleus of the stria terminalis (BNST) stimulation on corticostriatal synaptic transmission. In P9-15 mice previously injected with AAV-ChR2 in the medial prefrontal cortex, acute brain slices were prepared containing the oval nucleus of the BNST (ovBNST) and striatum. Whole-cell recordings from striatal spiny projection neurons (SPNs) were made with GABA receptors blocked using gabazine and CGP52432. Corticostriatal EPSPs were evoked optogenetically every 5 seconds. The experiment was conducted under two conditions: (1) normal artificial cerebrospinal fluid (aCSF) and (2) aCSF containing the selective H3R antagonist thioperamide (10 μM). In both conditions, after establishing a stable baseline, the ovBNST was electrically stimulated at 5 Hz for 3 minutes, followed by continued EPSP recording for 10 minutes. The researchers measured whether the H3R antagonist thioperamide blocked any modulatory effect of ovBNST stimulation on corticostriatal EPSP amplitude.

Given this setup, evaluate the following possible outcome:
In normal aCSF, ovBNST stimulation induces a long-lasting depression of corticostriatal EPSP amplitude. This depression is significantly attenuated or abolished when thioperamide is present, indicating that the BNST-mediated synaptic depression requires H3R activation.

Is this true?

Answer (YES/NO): NO